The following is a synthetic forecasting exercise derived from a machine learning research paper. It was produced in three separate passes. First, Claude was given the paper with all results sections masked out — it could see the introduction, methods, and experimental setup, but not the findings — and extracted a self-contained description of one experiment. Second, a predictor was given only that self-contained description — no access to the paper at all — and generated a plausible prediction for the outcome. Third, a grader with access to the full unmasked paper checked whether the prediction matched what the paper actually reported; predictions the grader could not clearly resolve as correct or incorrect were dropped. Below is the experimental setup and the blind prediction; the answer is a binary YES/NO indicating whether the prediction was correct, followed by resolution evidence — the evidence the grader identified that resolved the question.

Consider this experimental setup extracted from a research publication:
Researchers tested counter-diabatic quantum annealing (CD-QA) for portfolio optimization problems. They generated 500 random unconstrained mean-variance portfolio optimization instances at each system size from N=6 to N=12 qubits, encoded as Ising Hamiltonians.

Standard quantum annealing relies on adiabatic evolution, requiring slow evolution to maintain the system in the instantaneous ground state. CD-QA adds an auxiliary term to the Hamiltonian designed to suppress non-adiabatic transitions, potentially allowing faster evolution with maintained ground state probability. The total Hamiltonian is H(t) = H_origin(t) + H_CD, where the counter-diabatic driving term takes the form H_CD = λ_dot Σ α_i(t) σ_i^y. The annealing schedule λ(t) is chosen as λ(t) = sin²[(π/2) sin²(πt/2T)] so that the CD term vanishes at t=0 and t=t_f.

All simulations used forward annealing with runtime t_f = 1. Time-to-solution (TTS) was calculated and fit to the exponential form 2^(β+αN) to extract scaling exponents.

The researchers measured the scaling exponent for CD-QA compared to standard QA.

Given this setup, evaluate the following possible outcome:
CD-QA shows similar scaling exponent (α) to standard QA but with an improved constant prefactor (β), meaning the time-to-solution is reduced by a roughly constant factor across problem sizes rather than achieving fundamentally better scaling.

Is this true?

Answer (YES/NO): NO